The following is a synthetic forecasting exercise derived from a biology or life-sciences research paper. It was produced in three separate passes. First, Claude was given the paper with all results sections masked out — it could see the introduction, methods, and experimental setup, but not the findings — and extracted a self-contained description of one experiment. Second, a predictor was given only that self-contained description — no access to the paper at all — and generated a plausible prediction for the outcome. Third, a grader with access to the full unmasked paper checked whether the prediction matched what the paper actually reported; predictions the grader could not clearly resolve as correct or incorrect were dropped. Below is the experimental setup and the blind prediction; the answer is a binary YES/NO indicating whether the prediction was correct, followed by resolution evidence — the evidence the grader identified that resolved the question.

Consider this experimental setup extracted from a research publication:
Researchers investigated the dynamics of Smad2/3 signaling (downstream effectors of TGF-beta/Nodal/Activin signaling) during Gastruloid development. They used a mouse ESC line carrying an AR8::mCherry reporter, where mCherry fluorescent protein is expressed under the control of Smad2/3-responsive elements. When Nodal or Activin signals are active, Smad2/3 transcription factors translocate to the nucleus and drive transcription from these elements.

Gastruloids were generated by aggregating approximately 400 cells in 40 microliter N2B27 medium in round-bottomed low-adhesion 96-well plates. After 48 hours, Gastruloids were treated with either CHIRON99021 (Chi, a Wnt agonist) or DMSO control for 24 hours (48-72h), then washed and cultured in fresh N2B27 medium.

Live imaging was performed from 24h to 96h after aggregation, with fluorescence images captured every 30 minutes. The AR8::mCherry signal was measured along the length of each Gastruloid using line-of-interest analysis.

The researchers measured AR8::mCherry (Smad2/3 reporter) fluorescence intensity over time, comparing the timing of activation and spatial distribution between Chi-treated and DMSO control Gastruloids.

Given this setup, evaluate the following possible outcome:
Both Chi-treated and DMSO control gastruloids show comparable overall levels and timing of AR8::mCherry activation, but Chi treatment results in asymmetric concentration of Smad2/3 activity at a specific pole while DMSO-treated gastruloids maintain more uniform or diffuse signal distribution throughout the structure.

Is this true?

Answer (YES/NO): NO